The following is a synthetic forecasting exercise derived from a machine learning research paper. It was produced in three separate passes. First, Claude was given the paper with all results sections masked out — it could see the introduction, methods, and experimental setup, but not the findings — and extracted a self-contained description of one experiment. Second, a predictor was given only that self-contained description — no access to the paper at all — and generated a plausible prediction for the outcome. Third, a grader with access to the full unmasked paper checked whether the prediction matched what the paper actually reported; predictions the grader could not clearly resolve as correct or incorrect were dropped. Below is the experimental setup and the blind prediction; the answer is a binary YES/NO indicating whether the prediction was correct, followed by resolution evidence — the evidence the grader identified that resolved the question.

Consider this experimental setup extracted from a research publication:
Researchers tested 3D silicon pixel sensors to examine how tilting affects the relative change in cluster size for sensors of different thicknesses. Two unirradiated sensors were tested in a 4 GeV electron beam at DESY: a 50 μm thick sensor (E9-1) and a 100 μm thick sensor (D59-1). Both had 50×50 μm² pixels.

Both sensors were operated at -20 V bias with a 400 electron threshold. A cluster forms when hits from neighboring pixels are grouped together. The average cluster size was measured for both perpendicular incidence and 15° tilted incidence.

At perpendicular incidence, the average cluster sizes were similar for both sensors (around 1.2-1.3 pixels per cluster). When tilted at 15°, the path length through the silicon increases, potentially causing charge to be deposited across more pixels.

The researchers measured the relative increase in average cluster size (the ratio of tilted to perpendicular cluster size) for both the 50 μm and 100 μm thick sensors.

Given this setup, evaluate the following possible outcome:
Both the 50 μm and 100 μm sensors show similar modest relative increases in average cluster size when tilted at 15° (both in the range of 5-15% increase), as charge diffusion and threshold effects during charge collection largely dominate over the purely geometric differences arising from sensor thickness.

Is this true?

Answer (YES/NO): NO